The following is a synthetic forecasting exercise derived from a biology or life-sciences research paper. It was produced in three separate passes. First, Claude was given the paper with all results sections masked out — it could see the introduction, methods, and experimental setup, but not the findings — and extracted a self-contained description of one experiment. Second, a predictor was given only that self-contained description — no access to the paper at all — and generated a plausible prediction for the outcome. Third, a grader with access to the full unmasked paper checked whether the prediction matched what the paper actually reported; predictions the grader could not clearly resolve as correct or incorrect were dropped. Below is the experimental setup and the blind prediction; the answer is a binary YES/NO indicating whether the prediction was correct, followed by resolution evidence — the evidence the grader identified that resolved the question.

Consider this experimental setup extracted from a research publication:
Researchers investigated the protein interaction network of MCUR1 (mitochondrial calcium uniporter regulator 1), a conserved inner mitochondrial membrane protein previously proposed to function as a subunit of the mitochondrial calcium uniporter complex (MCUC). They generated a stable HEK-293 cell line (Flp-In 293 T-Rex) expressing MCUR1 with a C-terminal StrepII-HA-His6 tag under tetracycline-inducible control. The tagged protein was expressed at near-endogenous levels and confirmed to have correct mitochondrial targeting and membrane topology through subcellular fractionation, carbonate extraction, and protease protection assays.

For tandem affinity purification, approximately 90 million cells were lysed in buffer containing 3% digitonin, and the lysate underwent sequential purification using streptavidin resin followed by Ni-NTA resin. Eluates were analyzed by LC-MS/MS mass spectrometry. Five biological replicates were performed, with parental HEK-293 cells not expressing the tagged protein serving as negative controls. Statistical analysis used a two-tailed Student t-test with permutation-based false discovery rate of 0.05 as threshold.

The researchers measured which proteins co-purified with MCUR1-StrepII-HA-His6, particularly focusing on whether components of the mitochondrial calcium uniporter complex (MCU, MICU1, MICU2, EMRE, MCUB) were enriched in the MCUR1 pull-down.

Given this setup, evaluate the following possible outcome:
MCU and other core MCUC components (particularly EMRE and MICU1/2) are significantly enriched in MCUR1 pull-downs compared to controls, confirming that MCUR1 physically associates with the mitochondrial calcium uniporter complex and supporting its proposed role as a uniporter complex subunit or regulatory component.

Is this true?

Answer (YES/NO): NO